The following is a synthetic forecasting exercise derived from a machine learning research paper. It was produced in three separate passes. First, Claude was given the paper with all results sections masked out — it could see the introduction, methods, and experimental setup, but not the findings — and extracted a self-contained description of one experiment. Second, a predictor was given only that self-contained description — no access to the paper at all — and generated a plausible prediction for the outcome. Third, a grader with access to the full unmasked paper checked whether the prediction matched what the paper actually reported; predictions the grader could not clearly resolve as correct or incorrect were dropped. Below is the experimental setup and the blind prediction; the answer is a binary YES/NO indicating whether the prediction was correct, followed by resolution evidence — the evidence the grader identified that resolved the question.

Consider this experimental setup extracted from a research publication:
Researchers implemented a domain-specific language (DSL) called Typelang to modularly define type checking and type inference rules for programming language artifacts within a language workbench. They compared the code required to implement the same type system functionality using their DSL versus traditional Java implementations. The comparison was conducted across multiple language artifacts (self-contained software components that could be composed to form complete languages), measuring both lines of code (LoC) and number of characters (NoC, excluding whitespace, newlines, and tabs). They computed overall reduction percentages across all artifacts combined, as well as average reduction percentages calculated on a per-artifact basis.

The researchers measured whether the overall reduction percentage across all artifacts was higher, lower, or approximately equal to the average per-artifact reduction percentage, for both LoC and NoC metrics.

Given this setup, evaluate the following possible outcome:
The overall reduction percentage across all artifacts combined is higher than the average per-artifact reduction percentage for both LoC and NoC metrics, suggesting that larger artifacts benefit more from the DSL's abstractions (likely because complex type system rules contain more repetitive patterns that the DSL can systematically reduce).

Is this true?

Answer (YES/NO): YES